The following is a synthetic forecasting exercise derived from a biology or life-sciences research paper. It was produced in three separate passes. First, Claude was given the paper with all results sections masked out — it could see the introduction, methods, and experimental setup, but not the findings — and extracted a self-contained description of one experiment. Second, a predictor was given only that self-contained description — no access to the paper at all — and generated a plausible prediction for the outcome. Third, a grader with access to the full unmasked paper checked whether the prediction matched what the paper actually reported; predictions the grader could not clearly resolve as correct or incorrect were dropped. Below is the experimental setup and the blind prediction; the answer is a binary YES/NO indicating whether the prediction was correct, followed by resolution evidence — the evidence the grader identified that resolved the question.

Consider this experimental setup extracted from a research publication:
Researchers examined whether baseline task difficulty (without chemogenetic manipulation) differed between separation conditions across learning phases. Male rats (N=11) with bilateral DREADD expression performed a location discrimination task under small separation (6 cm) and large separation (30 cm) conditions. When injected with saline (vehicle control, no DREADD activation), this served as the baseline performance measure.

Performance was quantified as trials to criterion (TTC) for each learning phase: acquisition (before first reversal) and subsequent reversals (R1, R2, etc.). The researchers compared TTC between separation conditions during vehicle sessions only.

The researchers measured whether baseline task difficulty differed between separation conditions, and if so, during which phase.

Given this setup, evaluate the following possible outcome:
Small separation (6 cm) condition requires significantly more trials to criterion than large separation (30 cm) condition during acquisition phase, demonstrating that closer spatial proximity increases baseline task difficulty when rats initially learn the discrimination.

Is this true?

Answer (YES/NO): NO